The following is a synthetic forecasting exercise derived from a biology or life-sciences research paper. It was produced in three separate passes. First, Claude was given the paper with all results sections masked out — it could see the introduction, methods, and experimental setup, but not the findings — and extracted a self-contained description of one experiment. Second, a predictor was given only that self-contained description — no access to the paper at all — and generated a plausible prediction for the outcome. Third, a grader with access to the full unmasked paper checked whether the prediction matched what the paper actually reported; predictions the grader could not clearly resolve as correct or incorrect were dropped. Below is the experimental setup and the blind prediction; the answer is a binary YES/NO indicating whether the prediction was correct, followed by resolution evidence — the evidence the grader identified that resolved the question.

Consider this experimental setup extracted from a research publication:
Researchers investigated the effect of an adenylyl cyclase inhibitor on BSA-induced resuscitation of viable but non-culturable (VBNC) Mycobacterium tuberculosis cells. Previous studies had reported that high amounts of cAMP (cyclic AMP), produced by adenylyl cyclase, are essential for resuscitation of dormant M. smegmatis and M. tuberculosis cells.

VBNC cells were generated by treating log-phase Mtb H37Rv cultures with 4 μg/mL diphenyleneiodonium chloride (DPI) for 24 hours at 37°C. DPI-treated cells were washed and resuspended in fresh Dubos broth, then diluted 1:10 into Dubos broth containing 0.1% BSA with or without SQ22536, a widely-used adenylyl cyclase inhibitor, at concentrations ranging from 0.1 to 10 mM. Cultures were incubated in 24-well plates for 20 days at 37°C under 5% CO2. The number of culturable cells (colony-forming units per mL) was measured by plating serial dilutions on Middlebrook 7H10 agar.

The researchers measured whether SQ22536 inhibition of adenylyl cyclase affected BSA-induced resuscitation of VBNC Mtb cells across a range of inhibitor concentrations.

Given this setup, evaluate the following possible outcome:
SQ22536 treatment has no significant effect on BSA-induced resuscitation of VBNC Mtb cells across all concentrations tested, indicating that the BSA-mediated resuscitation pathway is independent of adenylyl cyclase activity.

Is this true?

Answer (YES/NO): NO